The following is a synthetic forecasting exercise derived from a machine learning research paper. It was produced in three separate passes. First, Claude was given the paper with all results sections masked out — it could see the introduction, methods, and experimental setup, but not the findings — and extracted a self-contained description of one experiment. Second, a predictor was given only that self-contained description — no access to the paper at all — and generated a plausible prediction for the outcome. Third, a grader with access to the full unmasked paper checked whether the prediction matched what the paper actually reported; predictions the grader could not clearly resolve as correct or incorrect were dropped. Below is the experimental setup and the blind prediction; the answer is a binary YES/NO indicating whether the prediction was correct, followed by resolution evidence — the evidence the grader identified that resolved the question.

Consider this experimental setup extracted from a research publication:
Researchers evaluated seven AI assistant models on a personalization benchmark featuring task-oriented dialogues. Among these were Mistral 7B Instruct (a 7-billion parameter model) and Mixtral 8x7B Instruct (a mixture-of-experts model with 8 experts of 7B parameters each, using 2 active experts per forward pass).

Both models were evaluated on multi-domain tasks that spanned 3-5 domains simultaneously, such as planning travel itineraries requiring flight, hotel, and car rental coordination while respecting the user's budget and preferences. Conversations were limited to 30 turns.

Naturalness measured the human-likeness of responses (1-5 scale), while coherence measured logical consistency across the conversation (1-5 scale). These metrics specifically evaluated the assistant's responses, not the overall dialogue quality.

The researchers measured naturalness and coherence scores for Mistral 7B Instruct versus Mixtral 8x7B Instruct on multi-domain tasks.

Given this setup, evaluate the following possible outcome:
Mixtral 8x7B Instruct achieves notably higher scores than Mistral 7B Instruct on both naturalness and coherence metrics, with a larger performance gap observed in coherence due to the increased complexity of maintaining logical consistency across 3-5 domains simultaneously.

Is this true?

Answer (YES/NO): NO